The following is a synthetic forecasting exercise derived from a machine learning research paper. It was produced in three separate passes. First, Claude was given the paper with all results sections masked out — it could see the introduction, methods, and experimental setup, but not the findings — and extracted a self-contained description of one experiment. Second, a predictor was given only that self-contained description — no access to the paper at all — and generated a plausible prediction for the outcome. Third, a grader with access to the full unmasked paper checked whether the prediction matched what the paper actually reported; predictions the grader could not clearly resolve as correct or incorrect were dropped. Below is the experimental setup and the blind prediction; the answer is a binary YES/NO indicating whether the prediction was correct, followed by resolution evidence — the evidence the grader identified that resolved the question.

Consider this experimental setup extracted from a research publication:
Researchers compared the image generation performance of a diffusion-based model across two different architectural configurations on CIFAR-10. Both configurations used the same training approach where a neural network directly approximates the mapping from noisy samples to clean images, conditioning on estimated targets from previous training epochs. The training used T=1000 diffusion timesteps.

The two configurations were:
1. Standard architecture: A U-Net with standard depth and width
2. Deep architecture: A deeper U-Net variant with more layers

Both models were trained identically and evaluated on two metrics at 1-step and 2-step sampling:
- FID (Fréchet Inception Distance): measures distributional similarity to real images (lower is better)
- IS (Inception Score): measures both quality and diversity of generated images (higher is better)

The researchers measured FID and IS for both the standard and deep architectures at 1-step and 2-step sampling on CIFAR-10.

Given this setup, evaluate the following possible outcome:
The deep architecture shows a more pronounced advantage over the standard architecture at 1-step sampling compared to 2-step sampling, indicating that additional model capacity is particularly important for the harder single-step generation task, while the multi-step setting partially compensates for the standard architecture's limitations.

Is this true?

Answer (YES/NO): NO